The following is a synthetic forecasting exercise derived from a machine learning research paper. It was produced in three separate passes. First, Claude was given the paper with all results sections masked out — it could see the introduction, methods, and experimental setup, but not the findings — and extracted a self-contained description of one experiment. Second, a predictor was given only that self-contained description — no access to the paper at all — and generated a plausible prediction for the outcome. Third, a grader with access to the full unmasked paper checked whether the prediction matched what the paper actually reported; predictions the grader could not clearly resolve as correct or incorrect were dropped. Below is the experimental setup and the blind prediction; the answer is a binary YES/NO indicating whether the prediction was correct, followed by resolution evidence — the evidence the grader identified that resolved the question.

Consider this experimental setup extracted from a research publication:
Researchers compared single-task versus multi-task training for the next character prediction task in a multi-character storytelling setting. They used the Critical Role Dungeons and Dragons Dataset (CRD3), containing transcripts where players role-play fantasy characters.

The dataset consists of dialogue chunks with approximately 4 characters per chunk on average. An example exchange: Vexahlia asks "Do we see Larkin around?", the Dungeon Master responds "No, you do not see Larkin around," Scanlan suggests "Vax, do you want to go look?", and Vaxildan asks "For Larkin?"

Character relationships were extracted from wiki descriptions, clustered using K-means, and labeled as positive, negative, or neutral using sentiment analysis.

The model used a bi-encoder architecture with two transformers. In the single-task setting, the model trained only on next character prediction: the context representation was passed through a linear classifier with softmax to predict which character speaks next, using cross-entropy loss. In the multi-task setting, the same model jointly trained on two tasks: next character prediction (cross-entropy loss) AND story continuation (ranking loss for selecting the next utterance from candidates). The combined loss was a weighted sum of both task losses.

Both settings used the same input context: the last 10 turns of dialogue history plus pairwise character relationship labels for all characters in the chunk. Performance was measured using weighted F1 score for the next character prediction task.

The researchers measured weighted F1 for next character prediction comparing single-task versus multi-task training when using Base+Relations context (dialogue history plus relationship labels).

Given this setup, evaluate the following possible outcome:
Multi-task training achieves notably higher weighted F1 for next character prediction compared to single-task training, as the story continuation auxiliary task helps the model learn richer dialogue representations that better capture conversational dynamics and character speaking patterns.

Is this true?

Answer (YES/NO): NO